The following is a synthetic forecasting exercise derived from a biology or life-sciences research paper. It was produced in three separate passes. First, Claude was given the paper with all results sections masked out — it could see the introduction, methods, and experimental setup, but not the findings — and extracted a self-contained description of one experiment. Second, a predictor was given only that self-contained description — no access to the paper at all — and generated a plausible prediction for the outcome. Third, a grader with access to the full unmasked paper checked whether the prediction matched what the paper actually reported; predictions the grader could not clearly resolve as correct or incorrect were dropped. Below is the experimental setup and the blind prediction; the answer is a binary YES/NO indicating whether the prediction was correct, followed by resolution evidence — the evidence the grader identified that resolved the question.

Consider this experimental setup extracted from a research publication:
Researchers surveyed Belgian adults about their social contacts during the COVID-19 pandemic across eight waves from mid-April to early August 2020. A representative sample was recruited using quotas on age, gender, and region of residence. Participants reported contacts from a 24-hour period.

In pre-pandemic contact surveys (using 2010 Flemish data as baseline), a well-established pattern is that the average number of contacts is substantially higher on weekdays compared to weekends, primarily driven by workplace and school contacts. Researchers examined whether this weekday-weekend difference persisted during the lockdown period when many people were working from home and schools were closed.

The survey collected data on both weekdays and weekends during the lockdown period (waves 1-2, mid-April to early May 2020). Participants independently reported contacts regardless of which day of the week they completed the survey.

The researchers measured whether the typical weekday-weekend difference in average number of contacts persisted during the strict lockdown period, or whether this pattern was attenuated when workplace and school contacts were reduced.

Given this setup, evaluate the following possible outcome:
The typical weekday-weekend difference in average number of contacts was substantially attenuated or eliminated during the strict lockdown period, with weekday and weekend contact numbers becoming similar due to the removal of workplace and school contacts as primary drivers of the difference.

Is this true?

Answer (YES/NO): YES